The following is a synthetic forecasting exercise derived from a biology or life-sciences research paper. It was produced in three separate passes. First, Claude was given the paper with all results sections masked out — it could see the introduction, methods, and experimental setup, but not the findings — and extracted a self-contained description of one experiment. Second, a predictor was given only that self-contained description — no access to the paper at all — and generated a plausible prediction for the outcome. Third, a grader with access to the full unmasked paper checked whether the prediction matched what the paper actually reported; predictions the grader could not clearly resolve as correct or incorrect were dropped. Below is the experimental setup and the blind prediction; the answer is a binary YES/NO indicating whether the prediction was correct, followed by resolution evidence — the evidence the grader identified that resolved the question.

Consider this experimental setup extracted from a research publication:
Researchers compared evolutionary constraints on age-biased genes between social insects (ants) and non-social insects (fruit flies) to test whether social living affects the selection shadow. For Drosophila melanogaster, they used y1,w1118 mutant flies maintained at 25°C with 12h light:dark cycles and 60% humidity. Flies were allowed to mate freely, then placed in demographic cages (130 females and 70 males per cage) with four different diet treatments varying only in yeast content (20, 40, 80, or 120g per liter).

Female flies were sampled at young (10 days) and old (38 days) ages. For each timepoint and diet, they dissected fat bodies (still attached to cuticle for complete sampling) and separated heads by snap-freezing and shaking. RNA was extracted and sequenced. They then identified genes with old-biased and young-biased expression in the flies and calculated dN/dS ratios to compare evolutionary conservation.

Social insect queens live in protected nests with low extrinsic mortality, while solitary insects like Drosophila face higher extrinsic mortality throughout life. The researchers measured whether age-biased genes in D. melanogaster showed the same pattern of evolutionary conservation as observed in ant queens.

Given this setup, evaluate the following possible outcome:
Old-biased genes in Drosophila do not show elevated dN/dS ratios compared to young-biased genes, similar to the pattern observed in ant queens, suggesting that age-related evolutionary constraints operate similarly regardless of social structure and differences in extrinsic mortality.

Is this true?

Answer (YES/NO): NO